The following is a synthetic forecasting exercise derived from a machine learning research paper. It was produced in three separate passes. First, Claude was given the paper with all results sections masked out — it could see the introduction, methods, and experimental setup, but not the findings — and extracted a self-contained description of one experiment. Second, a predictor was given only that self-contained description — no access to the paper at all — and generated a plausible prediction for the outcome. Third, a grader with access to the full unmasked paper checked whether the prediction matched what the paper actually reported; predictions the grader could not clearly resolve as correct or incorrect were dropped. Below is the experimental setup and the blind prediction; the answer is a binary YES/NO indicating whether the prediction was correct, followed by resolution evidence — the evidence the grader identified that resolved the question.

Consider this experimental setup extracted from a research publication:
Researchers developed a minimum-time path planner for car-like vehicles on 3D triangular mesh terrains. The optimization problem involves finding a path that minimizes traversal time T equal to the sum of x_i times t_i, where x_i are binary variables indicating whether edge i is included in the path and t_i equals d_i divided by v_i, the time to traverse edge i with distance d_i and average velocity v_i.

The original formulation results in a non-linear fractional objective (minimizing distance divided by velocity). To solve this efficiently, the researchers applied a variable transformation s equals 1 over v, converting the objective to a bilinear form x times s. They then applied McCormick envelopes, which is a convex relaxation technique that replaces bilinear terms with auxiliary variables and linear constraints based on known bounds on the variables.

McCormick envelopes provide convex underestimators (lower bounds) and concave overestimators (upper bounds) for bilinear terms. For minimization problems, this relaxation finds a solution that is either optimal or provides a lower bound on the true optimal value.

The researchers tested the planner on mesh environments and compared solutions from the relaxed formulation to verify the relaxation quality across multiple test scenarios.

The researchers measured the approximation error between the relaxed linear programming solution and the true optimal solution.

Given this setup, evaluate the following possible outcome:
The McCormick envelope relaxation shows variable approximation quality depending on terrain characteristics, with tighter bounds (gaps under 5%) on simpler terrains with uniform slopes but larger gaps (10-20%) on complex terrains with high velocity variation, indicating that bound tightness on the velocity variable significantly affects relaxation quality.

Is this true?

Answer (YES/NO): NO